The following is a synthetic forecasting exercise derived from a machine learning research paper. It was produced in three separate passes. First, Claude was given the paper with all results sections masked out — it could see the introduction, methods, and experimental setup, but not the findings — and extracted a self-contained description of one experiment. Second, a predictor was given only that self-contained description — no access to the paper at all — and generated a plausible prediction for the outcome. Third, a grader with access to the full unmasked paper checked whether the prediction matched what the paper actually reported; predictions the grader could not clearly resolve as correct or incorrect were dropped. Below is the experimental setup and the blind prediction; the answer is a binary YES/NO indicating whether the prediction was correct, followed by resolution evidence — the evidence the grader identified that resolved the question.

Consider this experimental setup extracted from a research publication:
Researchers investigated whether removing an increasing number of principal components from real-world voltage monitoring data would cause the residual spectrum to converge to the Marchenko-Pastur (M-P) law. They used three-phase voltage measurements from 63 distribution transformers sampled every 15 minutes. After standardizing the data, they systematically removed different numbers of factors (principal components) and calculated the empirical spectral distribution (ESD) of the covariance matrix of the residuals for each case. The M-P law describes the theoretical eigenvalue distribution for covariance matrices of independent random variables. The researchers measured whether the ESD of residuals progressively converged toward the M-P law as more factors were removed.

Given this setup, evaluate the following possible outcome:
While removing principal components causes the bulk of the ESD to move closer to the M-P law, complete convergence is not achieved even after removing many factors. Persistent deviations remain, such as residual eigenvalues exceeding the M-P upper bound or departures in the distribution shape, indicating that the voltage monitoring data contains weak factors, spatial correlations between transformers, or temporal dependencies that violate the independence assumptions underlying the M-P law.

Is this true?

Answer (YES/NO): NO